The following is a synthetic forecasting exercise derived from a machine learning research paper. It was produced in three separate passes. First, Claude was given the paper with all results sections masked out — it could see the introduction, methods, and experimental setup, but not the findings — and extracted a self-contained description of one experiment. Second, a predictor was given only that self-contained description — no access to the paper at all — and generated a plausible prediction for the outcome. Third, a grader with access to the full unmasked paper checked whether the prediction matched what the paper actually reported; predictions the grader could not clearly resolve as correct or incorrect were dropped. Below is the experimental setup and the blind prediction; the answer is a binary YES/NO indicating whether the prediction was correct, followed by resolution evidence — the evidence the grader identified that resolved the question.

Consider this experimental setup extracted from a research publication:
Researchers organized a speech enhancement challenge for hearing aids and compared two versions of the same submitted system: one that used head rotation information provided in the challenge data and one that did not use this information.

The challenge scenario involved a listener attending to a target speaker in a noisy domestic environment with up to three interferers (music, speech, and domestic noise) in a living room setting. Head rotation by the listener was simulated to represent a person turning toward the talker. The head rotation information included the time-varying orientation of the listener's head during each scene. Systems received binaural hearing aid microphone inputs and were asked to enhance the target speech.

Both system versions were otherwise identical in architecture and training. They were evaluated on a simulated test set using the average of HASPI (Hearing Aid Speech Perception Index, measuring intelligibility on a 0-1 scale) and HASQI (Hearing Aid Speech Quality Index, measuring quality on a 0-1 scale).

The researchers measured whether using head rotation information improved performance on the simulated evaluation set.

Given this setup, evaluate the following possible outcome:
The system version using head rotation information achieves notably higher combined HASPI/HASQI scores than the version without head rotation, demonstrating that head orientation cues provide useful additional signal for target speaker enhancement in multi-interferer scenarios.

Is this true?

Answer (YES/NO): NO